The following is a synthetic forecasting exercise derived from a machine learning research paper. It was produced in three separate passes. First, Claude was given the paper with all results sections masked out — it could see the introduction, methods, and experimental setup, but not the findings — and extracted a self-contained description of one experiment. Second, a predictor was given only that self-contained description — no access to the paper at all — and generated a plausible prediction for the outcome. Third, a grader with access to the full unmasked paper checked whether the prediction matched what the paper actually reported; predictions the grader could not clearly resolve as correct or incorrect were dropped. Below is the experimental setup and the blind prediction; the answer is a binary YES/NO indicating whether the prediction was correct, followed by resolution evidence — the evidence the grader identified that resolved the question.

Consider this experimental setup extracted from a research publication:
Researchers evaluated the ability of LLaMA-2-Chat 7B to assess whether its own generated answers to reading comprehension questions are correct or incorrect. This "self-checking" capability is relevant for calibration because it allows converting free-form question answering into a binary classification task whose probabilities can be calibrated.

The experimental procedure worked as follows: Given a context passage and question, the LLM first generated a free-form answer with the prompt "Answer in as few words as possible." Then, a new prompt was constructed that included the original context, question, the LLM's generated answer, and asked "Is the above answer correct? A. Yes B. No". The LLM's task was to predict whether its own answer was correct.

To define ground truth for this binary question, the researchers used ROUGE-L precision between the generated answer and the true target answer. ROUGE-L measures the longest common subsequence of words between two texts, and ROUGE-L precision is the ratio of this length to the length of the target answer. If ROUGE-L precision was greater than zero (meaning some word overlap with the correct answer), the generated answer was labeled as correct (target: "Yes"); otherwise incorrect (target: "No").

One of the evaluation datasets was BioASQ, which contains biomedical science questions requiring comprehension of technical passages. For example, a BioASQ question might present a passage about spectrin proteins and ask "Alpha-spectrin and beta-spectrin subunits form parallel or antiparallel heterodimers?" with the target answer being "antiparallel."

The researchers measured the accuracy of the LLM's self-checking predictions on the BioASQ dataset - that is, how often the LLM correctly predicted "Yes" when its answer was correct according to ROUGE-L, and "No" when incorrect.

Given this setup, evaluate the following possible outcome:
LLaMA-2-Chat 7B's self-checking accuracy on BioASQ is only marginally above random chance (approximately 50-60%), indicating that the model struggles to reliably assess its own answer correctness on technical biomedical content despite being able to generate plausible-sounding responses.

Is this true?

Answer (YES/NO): NO